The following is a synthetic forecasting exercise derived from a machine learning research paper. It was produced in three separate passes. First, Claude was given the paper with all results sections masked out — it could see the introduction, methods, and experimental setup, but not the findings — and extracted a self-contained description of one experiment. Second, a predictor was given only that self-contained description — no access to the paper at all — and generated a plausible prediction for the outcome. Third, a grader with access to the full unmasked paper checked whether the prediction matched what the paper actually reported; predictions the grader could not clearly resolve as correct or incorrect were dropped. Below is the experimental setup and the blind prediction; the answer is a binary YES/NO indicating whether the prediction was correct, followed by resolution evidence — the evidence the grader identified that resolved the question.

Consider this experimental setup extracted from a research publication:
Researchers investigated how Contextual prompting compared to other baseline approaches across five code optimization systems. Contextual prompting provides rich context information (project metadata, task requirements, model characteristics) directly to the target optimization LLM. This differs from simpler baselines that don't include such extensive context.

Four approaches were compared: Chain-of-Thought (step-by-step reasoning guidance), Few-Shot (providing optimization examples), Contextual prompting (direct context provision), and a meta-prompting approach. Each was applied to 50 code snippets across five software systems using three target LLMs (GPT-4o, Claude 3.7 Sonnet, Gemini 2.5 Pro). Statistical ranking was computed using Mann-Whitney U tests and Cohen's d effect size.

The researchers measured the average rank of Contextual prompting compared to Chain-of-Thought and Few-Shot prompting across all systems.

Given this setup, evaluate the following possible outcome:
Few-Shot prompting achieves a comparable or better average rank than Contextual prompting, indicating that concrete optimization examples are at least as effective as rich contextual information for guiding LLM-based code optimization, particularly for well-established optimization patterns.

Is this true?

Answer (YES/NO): YES